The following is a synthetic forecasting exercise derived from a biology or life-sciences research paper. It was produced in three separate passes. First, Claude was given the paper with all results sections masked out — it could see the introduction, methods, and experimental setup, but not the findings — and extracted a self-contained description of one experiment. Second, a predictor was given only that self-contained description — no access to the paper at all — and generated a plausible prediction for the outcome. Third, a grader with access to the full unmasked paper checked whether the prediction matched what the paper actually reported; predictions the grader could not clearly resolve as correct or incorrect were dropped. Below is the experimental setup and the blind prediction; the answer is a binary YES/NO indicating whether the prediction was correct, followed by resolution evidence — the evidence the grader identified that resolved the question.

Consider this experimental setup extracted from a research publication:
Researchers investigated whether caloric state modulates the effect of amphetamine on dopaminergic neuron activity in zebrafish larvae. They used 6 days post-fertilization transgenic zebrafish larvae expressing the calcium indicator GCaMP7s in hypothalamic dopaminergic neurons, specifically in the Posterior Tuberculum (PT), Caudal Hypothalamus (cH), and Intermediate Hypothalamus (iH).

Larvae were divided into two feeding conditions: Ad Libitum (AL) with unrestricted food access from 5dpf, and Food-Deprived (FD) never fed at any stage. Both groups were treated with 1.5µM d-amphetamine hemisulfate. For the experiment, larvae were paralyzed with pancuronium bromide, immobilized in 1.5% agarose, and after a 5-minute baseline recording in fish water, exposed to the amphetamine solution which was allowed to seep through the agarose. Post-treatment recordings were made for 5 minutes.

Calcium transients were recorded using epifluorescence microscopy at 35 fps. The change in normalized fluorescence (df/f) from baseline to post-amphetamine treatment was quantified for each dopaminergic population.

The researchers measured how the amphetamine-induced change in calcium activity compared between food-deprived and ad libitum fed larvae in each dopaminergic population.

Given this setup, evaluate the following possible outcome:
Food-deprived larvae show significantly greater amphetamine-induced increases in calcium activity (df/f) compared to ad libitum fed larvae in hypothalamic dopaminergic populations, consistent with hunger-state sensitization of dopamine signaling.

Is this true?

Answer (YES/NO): YES